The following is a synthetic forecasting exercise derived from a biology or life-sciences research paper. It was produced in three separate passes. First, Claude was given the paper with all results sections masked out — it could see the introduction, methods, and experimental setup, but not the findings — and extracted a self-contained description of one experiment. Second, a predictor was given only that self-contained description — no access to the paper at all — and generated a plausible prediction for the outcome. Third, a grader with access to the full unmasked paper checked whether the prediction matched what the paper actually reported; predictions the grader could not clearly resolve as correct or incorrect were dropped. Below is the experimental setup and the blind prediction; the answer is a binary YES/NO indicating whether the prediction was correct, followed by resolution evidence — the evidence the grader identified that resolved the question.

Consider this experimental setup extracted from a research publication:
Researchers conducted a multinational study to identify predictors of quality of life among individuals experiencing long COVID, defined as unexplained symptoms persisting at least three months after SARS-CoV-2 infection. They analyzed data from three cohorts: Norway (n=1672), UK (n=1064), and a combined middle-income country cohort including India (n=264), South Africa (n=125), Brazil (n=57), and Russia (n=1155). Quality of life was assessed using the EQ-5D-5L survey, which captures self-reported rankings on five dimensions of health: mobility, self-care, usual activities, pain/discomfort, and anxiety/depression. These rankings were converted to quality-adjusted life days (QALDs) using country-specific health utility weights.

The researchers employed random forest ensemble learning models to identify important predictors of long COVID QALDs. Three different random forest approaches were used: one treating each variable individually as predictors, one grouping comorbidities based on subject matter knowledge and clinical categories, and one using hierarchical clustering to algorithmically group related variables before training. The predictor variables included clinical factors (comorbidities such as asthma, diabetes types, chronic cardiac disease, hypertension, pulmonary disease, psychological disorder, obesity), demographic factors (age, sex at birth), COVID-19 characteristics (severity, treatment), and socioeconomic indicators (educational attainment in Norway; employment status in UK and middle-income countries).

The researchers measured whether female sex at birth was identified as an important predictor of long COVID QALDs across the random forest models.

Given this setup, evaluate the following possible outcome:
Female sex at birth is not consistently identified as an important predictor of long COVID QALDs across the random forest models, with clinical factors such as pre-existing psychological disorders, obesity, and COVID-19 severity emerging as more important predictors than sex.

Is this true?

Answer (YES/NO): NO